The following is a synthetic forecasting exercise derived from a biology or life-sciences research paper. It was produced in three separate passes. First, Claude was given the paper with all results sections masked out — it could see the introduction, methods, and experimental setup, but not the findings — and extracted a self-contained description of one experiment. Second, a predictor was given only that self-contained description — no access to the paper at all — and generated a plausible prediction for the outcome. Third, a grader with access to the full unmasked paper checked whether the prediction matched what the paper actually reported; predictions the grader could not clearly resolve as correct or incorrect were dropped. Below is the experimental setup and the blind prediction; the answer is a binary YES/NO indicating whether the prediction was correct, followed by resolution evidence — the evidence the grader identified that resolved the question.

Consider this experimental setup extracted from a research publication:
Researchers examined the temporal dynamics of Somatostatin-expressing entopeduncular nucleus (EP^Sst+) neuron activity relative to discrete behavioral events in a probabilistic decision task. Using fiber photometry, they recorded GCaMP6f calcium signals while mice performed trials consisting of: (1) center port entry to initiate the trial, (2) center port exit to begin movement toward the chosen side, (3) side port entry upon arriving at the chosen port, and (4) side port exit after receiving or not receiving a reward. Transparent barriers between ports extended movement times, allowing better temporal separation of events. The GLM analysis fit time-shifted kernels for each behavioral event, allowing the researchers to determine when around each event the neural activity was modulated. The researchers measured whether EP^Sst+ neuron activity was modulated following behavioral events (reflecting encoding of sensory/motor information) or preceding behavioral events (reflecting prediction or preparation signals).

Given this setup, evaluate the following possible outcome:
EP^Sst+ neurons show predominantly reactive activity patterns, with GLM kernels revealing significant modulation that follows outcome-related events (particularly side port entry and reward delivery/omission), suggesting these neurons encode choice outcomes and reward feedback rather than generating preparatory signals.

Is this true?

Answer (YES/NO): NO